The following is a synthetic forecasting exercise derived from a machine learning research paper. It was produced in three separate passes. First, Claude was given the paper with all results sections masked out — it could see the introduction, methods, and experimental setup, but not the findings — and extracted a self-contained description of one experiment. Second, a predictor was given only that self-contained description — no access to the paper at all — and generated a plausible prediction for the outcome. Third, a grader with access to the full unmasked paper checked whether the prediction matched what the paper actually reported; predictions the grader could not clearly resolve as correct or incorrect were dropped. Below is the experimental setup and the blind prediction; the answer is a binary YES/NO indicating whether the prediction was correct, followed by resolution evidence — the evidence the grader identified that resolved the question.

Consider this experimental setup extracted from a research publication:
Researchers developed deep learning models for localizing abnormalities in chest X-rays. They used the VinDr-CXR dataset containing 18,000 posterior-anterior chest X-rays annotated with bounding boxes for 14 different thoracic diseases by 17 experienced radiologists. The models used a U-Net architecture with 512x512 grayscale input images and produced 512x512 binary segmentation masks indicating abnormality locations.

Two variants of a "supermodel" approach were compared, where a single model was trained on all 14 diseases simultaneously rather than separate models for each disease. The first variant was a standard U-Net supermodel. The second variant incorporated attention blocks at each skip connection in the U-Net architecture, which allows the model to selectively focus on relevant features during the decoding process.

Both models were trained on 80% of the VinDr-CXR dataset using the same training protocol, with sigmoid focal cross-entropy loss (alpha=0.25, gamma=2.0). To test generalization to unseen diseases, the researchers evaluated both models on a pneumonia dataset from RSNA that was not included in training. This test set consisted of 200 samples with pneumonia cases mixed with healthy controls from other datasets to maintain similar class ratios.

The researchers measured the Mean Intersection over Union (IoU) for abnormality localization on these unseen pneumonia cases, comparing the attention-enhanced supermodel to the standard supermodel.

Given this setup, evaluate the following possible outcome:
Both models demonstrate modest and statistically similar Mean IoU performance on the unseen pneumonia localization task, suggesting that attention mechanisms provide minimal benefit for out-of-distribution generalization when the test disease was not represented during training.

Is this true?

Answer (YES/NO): NO